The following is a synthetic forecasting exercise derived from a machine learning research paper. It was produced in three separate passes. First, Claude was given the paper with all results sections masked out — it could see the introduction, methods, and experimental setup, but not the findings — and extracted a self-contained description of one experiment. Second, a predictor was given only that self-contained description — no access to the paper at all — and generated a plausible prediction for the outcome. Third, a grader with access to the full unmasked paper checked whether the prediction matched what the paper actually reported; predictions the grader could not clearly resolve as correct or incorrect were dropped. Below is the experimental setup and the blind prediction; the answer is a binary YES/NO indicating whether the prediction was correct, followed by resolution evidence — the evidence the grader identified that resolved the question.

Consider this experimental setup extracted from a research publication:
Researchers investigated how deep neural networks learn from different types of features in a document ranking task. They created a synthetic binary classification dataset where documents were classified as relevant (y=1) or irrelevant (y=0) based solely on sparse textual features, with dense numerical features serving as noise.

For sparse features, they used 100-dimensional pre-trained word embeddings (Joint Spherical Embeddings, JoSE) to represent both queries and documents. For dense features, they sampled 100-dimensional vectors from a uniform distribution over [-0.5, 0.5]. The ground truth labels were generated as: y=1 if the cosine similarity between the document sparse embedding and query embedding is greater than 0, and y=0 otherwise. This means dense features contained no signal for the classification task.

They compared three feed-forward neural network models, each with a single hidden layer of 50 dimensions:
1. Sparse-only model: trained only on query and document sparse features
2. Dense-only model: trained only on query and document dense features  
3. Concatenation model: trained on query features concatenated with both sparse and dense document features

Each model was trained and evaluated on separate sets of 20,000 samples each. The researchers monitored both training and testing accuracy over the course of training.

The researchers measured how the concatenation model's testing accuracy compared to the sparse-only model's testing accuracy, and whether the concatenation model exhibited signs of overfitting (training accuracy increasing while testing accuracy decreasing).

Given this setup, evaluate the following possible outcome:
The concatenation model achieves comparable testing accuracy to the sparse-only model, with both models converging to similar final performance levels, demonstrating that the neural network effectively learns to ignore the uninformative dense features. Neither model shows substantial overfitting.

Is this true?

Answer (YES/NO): NO